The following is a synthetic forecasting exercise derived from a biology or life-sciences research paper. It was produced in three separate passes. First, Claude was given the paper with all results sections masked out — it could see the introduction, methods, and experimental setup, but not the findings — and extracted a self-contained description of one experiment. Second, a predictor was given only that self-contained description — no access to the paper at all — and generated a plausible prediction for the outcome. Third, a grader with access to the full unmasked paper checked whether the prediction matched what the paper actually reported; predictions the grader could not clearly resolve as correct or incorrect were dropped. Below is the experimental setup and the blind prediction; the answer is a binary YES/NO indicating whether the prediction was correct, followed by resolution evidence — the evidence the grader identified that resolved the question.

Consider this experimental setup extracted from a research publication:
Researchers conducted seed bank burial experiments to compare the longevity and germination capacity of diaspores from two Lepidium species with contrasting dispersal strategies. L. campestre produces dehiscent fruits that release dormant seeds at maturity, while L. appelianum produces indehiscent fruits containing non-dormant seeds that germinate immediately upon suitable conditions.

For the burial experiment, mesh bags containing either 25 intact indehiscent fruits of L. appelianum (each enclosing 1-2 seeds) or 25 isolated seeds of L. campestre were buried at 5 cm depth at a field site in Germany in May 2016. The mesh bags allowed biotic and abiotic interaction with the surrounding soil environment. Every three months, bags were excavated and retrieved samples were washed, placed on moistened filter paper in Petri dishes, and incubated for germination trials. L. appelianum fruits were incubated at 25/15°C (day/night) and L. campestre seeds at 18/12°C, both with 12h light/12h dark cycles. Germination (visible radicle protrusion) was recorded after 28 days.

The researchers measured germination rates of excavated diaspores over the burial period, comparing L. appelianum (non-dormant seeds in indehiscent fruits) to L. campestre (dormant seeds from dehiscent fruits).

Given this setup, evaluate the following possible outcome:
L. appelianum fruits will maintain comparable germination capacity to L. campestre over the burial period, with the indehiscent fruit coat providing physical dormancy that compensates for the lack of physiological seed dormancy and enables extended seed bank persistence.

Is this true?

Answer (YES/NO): NO